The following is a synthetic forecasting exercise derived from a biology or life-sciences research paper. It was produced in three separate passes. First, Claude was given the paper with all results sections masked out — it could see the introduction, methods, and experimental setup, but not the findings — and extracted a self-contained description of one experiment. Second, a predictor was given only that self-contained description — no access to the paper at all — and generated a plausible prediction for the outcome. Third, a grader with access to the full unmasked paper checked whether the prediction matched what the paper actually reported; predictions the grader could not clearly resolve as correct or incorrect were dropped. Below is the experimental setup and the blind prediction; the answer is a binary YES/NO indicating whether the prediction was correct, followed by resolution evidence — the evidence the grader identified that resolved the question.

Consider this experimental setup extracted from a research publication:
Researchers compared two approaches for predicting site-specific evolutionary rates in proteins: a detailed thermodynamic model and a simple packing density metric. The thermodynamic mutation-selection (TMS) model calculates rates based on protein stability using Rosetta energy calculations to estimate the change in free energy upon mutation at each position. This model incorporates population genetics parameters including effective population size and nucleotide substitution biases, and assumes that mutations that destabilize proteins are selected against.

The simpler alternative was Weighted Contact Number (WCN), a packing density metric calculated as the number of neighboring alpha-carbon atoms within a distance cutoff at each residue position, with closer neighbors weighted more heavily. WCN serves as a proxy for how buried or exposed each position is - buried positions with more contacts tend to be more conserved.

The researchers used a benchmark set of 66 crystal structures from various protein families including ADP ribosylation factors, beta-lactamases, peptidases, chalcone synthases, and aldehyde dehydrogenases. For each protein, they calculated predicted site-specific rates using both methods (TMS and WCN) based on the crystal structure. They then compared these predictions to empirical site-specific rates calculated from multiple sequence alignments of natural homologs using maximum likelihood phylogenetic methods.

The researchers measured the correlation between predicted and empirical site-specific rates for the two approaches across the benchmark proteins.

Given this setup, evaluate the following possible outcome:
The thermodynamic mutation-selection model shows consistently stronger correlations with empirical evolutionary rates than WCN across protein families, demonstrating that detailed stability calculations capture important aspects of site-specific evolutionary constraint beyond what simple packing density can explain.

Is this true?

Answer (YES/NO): NO